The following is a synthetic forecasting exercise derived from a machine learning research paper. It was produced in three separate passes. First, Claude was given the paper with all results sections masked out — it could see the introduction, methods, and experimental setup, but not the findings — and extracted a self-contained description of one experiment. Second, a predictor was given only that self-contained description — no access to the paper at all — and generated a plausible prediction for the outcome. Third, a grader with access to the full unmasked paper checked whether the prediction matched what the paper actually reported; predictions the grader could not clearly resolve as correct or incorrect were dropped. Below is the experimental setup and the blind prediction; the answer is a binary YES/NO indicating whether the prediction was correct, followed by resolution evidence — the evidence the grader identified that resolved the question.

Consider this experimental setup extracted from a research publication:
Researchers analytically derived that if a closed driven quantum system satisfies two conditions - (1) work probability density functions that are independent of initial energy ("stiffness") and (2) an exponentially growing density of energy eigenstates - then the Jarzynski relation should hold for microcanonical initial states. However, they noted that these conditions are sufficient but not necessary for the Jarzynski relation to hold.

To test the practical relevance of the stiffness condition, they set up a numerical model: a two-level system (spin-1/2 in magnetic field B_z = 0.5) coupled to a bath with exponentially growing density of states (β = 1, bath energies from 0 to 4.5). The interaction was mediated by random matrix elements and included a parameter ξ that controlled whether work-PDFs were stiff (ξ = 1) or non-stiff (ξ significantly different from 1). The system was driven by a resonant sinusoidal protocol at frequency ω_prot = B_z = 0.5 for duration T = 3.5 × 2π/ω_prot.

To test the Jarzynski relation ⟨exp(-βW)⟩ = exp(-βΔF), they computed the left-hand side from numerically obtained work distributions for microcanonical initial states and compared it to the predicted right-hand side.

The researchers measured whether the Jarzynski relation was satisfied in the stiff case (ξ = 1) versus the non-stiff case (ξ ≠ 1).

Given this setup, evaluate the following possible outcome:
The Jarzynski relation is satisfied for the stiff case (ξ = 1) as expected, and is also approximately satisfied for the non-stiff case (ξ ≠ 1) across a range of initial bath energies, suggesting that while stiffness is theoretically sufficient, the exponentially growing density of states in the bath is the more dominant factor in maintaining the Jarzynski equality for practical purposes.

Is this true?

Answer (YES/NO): NO